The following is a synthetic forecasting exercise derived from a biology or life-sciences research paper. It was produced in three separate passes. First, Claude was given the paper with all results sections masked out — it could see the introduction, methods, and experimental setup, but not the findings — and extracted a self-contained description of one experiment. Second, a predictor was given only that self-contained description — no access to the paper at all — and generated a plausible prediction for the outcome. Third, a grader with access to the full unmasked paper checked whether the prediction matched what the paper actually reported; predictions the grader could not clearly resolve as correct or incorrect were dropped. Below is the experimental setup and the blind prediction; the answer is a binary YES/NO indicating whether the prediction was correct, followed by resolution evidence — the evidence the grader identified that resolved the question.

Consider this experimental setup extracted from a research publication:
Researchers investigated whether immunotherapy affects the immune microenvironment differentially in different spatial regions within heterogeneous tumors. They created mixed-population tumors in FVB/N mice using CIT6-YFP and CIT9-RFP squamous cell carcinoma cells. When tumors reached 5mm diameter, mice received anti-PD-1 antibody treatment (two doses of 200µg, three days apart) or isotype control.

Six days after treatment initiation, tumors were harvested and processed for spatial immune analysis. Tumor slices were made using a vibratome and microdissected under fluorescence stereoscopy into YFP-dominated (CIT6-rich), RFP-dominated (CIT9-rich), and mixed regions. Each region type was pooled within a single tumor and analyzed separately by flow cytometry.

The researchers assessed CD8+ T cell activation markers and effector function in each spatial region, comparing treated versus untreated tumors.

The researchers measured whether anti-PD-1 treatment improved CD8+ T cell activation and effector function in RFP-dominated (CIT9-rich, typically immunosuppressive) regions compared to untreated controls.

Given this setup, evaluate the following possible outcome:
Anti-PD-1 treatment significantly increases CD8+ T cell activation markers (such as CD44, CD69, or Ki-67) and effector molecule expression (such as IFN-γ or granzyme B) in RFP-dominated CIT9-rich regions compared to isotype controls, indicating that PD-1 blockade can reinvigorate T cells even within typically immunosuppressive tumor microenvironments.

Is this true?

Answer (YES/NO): NO